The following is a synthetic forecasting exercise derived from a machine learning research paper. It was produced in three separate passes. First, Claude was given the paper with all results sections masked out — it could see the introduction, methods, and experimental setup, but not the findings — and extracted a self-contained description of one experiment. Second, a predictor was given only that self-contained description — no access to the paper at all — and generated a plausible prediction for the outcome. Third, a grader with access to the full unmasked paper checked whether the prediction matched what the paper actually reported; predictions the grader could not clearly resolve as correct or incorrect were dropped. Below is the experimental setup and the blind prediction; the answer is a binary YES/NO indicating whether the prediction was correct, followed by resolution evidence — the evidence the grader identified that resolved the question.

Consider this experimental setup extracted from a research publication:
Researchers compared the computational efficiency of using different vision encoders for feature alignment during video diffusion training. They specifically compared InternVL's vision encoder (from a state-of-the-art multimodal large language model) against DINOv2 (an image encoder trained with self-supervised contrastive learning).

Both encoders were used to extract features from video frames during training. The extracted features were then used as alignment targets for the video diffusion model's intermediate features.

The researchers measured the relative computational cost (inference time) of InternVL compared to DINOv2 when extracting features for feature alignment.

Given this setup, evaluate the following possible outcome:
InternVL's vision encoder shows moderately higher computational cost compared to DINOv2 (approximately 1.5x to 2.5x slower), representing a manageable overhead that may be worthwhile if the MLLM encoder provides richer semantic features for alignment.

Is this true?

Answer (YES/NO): NO